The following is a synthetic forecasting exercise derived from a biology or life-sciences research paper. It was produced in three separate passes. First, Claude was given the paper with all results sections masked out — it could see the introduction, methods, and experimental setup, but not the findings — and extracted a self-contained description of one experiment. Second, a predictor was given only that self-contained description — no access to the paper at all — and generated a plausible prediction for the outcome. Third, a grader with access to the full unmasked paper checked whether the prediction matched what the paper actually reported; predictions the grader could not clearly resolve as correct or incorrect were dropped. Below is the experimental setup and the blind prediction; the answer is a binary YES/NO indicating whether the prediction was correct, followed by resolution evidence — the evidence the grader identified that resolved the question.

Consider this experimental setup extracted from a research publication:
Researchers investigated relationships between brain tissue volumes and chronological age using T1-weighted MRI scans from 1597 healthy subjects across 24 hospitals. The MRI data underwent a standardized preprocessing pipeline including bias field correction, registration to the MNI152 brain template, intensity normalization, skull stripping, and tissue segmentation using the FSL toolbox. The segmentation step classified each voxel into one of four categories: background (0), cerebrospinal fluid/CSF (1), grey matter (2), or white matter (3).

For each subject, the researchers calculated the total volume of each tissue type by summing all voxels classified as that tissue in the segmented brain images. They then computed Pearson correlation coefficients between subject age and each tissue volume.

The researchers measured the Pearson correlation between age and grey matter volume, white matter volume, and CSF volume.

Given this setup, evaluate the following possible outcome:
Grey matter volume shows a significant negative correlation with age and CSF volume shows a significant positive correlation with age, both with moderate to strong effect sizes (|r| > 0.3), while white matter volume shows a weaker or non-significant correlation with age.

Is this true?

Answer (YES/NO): YES